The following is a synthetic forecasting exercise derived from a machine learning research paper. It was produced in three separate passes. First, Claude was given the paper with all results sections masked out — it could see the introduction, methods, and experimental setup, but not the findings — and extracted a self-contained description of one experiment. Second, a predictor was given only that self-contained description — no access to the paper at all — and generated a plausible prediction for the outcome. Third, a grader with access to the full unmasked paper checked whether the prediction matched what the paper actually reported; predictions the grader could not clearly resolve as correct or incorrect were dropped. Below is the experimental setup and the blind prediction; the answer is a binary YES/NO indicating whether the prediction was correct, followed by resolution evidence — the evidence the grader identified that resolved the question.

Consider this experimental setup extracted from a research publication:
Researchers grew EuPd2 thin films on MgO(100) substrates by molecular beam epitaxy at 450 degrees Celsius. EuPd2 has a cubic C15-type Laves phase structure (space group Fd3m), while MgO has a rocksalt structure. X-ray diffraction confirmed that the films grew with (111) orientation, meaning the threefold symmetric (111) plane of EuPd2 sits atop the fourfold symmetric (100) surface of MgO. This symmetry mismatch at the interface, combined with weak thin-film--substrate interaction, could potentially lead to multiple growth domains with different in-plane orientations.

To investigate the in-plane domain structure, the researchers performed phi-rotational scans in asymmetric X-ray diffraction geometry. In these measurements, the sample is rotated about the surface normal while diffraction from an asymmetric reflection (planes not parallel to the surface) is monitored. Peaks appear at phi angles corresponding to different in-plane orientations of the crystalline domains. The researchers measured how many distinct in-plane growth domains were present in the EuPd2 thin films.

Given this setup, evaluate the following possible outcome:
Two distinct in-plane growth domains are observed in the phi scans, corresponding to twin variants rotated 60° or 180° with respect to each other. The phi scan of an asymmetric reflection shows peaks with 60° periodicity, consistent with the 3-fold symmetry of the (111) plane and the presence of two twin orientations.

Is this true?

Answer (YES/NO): NO